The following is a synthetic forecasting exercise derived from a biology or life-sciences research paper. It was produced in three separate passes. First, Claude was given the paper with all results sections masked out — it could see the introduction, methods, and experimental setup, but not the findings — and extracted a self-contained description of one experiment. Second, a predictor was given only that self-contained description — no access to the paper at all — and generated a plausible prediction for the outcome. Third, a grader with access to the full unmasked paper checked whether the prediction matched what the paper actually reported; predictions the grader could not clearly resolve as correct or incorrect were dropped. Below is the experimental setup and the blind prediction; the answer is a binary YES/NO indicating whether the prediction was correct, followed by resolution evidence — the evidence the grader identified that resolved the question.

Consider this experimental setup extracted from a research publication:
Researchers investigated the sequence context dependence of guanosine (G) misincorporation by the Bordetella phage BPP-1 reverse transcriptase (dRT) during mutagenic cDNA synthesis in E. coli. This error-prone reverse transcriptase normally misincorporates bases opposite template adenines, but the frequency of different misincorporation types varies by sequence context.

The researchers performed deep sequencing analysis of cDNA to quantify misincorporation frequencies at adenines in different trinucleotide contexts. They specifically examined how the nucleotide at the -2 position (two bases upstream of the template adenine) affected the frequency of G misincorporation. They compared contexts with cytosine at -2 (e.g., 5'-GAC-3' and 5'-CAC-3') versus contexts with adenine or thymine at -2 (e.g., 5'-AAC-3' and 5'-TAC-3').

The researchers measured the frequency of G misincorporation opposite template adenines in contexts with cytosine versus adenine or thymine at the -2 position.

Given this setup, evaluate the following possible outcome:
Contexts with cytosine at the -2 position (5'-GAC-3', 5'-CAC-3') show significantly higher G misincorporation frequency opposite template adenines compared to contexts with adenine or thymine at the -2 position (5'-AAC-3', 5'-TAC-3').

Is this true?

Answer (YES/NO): YES